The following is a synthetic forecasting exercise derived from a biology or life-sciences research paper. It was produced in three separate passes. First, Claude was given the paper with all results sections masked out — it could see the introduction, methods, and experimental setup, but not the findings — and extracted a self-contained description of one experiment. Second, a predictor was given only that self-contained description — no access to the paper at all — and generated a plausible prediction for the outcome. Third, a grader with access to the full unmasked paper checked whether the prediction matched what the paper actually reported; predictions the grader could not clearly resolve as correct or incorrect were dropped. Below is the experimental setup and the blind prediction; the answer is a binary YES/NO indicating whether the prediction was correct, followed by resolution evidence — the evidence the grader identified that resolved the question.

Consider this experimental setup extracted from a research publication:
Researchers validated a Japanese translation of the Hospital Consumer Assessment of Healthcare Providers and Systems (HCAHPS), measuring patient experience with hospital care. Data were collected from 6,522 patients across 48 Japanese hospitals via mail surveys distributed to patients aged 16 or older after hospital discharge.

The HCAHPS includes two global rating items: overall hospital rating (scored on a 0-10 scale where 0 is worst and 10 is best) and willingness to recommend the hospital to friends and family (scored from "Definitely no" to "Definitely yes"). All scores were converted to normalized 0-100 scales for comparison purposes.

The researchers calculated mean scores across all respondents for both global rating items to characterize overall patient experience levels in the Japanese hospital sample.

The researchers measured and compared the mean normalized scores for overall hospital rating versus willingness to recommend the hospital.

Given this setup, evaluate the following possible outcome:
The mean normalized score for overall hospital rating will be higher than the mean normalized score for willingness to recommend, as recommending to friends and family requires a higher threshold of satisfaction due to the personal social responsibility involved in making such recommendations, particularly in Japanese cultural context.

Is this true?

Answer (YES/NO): YES